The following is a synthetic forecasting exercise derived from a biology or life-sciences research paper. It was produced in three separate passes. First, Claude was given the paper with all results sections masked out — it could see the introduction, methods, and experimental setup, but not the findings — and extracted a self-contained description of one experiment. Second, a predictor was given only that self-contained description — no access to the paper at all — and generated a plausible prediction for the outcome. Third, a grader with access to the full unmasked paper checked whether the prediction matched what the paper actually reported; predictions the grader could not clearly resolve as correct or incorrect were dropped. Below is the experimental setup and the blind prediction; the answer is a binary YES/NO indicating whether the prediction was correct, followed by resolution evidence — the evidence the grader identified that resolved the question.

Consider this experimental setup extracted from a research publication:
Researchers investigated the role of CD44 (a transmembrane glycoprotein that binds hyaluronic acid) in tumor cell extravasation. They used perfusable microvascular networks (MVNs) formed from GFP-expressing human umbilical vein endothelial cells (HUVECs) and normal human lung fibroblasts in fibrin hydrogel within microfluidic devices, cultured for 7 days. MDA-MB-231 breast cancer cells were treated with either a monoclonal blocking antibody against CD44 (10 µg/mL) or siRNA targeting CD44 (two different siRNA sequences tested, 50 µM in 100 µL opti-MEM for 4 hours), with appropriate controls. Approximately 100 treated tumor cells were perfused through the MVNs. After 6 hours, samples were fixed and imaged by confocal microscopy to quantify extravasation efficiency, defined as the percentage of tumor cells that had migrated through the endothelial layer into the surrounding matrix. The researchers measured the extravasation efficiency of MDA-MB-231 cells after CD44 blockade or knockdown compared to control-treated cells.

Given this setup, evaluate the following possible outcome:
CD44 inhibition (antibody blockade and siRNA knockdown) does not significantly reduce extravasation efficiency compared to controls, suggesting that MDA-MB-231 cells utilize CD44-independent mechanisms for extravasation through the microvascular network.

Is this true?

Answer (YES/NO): NO